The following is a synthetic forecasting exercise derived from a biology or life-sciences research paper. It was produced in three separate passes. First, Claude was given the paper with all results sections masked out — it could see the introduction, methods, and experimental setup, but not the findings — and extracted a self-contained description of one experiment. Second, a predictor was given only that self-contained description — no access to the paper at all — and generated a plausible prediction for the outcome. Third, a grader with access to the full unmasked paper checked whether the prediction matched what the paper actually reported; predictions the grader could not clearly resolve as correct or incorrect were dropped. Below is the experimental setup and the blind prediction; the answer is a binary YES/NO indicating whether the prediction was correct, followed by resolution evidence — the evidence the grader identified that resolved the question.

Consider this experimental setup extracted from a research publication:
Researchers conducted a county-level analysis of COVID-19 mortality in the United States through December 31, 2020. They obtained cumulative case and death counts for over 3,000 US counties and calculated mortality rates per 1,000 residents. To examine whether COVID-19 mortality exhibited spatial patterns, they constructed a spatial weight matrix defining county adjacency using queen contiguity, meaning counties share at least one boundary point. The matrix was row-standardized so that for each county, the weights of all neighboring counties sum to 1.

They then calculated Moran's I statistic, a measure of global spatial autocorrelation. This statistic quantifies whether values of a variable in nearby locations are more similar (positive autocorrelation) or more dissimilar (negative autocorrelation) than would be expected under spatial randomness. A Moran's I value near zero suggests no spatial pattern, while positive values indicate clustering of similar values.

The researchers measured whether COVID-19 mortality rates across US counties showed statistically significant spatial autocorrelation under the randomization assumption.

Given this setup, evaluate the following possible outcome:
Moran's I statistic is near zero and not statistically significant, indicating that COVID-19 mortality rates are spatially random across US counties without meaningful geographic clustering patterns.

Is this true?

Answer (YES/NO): NO